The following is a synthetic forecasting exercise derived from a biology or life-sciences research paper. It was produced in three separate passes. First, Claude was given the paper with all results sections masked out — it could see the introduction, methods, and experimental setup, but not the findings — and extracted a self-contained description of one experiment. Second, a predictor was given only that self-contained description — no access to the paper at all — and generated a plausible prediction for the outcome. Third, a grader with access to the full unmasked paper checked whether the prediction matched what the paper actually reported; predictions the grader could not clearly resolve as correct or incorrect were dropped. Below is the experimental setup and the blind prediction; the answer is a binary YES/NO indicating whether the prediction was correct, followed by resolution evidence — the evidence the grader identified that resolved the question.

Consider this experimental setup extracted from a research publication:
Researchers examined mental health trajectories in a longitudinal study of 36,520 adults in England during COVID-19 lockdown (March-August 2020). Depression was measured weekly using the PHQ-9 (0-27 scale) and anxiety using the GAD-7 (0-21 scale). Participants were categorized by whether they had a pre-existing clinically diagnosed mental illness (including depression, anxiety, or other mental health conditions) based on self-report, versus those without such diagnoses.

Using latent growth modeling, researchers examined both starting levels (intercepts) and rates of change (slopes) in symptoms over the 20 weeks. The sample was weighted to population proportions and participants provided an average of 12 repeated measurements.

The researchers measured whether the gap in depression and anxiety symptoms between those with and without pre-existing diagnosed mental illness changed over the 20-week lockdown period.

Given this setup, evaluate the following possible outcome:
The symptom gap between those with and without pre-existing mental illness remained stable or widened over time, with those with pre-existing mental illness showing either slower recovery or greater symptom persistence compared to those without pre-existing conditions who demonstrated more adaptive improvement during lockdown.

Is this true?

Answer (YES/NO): NO